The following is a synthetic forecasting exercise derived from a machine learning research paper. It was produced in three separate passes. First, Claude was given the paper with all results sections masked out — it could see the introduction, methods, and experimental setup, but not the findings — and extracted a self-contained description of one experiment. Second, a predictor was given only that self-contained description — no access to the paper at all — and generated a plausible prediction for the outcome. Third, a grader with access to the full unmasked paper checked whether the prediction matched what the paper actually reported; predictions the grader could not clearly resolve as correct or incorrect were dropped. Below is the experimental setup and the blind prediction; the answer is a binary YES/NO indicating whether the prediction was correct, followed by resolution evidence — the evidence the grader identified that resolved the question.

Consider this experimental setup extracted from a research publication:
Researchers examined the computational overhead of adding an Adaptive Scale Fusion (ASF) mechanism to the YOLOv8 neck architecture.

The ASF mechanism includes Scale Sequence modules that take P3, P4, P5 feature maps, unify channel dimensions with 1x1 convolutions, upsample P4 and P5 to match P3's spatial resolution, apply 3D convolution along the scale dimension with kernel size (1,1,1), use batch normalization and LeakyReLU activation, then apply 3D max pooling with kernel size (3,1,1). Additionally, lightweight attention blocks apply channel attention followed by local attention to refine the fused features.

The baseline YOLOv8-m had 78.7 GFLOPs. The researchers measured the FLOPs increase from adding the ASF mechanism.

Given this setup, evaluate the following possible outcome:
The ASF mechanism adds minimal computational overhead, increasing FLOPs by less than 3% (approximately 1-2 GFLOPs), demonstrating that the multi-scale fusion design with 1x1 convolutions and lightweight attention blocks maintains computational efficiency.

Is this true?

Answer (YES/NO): NO